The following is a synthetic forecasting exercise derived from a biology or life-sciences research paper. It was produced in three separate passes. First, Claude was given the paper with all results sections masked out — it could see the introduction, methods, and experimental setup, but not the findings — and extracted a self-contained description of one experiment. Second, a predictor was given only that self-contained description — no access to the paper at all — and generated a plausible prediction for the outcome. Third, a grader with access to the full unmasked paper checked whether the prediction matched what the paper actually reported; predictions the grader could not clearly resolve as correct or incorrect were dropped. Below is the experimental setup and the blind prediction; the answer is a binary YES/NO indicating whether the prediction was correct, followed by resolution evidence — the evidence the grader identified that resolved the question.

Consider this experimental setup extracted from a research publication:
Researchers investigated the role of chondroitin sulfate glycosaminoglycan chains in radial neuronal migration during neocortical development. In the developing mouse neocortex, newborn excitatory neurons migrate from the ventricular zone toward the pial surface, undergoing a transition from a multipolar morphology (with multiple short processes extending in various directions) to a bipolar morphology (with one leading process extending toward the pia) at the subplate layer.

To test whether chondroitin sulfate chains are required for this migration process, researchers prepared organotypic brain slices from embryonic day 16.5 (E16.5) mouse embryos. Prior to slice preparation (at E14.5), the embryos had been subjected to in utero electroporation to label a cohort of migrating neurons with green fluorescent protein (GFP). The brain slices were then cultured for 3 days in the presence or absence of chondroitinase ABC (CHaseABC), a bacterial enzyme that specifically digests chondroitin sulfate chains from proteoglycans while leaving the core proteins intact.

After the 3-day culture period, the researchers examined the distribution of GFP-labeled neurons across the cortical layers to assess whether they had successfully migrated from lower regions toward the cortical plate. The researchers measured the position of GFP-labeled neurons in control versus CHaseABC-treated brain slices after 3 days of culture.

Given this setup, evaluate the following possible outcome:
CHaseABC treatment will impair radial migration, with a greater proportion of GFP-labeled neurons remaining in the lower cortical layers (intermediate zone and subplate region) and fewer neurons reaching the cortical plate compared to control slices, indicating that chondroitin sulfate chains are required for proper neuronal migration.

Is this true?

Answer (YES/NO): YES